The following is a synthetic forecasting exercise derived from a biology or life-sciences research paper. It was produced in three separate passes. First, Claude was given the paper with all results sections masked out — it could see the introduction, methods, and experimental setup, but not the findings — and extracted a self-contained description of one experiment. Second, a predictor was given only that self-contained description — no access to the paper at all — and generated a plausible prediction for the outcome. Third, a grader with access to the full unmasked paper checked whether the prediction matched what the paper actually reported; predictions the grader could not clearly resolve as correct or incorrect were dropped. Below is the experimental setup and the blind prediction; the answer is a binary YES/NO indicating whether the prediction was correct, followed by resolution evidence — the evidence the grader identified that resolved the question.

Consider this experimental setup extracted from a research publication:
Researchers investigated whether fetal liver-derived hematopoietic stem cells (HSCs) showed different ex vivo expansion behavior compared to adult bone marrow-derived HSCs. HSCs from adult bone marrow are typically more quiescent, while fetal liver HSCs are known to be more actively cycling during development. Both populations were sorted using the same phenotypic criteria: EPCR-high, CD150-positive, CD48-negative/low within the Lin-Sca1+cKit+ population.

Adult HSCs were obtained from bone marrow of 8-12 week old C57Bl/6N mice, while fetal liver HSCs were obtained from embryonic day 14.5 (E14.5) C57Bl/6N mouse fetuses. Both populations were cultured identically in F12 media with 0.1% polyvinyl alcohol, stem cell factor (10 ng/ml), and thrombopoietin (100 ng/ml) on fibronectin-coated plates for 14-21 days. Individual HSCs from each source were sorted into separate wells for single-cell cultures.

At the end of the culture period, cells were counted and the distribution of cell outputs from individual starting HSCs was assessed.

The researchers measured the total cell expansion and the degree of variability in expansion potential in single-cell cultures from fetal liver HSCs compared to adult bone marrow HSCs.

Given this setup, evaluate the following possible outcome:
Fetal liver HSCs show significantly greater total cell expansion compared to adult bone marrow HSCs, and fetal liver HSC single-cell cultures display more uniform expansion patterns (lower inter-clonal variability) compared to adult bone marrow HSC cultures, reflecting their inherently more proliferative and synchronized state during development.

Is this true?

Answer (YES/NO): NO